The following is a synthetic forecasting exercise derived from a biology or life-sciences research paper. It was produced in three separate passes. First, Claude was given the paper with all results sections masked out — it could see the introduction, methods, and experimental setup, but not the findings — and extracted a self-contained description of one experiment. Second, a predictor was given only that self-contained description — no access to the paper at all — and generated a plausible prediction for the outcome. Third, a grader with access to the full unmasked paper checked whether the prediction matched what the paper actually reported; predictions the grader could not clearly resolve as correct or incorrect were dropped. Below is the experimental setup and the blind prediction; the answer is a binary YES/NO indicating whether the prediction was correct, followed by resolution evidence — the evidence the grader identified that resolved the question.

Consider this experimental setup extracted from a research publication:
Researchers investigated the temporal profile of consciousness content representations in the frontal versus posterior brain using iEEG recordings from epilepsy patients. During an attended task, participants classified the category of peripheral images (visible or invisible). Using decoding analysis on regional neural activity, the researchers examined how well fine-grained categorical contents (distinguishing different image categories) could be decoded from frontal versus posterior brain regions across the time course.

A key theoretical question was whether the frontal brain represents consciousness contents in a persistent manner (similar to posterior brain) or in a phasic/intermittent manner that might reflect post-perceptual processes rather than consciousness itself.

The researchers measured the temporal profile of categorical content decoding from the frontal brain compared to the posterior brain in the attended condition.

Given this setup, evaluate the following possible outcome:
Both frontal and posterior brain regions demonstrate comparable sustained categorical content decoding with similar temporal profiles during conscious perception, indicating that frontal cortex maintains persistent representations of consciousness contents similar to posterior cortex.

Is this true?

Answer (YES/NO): NO